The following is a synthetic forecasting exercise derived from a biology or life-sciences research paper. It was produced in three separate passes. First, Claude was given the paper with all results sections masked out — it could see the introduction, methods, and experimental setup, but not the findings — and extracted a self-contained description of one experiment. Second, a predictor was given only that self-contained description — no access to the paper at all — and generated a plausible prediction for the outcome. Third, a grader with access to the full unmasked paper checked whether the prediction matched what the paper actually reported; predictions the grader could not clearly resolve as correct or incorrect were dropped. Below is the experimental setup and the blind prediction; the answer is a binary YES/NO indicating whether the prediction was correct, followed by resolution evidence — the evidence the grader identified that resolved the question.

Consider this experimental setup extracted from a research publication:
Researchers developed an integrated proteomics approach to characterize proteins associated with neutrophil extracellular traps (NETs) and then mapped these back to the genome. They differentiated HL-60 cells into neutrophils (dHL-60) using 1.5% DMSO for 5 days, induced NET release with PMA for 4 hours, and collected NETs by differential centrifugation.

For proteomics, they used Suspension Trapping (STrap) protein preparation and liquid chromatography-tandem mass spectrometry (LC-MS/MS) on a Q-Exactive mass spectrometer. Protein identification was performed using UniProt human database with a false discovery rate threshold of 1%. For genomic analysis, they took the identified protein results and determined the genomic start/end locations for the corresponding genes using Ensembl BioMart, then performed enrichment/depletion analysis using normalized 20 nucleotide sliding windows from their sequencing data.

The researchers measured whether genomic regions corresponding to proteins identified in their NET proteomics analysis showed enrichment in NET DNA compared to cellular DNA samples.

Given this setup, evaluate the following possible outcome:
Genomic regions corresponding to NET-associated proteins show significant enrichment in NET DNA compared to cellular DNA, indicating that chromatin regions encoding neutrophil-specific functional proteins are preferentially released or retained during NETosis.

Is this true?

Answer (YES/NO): NO